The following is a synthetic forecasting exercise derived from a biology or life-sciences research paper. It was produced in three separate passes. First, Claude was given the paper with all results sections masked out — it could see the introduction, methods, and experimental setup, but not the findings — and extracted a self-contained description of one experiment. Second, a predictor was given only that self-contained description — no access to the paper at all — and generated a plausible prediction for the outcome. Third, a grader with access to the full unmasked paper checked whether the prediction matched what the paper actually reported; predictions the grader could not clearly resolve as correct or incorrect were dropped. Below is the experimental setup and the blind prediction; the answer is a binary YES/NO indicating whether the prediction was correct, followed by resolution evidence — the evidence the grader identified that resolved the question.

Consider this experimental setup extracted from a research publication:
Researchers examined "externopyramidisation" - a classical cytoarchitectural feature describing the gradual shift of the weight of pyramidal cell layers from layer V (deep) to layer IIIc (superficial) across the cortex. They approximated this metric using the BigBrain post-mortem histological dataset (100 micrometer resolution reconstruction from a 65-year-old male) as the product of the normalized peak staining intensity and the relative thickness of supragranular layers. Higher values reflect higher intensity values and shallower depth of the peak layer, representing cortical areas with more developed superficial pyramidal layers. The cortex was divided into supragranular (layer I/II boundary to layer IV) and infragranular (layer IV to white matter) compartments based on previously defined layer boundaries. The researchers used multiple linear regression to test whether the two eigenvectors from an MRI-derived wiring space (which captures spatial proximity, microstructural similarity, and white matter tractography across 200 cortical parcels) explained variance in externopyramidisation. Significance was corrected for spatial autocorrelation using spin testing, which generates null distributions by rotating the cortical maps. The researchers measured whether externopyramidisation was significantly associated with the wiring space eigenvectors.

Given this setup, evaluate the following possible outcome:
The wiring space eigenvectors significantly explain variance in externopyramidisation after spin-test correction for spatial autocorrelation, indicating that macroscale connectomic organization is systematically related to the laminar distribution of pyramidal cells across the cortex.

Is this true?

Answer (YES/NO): YES